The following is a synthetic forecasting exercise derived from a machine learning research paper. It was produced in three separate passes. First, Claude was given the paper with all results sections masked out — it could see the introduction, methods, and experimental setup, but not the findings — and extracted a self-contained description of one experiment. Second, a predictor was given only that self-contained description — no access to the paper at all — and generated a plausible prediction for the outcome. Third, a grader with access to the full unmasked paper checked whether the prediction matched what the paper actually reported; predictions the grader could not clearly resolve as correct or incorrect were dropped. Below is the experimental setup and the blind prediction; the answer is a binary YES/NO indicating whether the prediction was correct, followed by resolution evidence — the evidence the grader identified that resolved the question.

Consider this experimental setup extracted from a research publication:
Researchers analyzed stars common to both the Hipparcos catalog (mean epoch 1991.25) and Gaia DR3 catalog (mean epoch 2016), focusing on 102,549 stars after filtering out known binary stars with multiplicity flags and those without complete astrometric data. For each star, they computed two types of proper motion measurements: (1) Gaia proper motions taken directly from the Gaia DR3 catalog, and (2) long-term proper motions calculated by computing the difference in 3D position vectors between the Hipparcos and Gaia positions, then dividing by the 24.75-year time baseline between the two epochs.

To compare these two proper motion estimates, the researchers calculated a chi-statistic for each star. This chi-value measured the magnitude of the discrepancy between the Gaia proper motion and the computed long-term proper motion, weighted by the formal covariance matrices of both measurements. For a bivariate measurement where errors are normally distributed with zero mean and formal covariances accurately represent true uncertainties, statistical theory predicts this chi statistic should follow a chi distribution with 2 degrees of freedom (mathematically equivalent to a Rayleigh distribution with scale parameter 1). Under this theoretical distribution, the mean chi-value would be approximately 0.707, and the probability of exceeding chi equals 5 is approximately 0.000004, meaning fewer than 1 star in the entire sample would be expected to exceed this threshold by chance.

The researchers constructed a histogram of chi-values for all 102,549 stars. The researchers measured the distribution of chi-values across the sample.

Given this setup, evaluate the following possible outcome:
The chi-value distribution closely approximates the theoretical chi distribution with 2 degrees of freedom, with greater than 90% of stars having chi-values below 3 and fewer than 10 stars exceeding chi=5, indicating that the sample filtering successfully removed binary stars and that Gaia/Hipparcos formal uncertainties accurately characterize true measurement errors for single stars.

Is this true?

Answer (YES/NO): NO